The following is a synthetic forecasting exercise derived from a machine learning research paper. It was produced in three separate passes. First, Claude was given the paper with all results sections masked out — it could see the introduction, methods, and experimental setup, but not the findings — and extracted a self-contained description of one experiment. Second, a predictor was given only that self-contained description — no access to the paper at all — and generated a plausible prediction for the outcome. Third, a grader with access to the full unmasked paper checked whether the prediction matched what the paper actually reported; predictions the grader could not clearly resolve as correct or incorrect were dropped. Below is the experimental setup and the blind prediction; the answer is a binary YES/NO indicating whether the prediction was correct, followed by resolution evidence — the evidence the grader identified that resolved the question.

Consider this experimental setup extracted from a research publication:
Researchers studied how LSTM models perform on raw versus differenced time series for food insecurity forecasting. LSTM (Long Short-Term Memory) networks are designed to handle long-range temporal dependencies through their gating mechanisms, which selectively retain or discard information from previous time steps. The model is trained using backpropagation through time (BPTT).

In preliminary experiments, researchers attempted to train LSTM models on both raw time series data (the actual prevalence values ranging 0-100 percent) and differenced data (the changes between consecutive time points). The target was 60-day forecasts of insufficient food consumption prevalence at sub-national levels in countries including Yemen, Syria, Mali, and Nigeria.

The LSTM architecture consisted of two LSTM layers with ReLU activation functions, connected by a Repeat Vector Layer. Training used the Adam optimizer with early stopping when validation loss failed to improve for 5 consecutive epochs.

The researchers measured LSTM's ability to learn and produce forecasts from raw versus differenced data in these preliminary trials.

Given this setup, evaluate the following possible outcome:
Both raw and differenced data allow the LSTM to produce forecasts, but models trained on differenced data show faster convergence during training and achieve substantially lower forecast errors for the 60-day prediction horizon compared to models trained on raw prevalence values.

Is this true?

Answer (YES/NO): NO